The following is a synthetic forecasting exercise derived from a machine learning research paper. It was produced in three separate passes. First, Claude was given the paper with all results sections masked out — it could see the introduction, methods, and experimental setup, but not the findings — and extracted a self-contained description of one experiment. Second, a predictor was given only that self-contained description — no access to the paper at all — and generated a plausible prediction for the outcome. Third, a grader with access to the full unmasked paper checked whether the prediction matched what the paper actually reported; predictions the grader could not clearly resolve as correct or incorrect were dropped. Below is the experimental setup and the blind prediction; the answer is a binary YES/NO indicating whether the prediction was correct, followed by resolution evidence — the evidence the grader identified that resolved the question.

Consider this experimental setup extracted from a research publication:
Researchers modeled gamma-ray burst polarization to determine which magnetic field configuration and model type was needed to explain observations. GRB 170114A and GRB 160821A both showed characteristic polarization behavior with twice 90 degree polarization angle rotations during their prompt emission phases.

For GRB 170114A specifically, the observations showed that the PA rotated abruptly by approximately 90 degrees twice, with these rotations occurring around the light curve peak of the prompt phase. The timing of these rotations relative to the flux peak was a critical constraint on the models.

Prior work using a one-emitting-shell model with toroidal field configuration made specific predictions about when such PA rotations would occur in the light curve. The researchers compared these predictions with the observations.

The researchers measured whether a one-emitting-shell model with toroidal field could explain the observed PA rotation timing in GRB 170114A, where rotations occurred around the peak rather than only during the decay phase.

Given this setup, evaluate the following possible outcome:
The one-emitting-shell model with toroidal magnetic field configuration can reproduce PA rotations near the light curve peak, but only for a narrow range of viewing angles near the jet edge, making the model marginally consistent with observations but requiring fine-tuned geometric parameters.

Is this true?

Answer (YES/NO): NO